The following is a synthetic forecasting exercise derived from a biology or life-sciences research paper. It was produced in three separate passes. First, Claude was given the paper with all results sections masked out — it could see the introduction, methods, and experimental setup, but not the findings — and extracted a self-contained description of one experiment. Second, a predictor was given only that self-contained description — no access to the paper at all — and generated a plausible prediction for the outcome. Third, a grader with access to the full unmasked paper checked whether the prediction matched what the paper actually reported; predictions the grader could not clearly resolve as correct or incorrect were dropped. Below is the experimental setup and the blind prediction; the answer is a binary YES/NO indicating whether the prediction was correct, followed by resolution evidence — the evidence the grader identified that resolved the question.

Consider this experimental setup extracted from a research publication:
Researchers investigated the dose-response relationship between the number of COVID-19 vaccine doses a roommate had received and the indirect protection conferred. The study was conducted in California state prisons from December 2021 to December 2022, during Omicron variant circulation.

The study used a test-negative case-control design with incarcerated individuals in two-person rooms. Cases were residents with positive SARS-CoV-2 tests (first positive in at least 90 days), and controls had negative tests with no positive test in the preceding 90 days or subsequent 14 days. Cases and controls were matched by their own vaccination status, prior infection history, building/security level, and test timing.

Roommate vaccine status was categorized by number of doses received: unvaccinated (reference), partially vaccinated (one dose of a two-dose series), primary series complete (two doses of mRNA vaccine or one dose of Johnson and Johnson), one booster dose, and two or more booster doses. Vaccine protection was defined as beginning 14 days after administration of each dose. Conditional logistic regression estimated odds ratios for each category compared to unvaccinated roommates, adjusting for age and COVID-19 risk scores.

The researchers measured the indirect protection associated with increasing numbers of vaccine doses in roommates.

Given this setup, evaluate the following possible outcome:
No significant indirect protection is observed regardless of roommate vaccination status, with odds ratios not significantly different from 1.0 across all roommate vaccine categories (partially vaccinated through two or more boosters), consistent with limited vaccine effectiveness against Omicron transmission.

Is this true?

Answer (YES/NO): NO